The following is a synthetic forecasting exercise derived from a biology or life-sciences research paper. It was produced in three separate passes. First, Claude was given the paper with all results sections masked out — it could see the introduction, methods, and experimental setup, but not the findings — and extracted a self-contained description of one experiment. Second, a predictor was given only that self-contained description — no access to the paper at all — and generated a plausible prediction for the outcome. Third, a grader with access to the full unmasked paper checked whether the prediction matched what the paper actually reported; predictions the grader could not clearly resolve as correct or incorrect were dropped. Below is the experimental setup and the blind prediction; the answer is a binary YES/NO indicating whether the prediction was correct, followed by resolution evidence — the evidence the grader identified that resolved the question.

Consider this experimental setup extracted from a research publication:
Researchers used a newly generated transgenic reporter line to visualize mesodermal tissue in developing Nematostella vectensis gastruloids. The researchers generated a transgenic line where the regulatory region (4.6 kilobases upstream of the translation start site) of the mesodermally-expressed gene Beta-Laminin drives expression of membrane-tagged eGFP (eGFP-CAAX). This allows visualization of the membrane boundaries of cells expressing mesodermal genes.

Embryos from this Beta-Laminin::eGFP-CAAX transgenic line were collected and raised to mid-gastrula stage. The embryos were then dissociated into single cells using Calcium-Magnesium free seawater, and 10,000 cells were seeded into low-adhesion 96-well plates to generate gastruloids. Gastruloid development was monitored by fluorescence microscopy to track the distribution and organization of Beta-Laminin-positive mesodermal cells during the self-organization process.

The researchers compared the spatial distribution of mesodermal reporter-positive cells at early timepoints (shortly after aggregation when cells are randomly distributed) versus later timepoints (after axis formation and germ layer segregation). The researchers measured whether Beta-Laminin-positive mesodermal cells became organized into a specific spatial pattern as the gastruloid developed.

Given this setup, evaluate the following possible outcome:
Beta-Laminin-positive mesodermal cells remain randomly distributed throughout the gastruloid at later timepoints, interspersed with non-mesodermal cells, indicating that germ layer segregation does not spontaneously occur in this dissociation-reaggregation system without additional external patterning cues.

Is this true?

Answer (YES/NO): NO